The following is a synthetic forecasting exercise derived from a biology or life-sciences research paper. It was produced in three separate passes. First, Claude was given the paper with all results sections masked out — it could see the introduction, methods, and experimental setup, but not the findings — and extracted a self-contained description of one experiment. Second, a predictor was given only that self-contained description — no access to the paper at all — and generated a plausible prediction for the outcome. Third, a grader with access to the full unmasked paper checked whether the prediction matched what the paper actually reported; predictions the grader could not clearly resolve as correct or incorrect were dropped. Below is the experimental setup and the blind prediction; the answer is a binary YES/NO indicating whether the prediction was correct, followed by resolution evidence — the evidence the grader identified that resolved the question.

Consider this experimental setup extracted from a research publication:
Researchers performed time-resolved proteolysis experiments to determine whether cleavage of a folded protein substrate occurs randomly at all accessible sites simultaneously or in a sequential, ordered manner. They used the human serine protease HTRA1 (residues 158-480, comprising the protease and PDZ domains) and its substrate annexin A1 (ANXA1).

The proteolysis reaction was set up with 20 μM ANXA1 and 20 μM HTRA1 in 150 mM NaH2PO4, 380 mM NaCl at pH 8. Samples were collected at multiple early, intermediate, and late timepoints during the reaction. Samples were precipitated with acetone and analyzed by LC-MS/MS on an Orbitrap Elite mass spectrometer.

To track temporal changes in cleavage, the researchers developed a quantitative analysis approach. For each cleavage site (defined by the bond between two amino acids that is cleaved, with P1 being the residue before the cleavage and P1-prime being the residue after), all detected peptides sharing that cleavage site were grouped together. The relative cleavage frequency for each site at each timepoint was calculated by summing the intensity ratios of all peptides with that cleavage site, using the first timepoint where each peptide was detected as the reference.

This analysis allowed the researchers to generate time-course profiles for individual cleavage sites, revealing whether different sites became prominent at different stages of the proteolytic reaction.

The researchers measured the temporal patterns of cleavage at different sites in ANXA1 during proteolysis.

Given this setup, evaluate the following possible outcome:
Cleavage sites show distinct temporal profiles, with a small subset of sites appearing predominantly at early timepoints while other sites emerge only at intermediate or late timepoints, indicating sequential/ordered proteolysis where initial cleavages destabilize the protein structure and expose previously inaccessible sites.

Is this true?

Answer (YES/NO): YES